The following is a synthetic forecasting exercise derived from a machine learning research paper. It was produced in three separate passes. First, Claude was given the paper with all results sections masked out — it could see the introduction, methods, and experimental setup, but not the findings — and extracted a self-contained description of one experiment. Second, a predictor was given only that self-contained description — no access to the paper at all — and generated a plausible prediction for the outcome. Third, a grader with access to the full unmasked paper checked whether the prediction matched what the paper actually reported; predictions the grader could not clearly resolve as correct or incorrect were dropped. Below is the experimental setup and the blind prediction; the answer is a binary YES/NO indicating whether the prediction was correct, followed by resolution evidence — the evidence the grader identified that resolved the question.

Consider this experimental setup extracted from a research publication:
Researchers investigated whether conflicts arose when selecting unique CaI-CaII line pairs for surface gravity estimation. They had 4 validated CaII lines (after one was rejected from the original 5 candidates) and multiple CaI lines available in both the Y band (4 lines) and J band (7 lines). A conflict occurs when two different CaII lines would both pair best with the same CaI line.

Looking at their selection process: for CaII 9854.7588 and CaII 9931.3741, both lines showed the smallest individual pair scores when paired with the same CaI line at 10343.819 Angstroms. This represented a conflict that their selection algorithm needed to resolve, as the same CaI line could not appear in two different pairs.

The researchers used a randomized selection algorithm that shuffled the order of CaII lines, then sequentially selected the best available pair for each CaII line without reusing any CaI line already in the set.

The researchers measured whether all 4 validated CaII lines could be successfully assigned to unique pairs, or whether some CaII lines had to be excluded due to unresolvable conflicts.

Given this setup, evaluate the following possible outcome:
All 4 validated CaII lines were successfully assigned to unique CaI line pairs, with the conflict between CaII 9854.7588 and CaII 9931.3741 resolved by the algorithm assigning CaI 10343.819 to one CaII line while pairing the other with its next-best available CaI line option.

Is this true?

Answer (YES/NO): YES